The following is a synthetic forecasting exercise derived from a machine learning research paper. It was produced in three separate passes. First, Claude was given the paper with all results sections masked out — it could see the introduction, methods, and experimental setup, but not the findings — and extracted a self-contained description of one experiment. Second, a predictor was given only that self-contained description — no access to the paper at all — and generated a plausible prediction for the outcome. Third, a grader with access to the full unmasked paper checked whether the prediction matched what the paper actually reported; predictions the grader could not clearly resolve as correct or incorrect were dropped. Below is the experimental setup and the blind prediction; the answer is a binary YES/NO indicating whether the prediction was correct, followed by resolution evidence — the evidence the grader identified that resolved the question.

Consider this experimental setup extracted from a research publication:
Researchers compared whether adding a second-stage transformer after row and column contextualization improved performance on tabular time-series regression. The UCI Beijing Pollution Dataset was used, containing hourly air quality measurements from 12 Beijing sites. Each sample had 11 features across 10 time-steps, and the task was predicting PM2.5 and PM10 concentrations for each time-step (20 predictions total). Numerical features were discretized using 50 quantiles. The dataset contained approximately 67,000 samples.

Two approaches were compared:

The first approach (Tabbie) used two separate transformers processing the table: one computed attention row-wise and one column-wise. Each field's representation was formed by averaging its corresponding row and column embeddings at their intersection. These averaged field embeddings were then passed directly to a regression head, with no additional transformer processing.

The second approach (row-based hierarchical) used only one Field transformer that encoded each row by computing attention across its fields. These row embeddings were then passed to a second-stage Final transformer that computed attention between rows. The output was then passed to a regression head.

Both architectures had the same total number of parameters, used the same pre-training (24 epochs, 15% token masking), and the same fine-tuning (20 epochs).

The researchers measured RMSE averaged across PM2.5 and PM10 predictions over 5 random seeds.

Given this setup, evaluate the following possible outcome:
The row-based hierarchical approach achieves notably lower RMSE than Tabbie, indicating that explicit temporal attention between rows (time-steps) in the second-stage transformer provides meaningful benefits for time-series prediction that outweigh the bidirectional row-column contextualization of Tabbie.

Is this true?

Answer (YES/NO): YES